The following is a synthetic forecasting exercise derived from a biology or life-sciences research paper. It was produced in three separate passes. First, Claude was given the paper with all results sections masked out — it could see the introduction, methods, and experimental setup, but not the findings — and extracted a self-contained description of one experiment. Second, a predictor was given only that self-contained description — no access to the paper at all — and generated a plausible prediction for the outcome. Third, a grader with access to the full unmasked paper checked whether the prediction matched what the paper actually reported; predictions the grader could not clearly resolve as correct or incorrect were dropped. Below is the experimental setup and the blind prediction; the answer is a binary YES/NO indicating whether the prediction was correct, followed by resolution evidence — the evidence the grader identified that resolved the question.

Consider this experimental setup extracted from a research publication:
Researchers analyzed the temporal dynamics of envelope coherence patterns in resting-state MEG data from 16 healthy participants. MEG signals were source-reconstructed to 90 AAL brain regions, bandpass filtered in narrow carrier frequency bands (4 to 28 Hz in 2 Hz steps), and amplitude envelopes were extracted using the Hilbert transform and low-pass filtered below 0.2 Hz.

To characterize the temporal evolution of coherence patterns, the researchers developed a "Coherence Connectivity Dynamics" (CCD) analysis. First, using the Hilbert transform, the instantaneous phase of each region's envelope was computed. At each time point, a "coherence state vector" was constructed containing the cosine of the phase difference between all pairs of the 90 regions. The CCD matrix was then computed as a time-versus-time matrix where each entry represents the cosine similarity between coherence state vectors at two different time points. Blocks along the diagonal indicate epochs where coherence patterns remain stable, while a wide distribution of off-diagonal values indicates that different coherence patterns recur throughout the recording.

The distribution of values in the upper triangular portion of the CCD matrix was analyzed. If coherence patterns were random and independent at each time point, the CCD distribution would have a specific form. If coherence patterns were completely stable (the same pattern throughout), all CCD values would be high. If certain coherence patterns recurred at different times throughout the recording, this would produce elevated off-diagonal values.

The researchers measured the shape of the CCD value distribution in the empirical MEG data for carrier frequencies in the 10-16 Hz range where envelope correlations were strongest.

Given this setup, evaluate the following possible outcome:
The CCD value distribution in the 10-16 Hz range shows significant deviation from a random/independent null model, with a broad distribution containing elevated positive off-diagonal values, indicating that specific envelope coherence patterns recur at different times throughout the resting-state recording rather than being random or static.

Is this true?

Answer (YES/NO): YES